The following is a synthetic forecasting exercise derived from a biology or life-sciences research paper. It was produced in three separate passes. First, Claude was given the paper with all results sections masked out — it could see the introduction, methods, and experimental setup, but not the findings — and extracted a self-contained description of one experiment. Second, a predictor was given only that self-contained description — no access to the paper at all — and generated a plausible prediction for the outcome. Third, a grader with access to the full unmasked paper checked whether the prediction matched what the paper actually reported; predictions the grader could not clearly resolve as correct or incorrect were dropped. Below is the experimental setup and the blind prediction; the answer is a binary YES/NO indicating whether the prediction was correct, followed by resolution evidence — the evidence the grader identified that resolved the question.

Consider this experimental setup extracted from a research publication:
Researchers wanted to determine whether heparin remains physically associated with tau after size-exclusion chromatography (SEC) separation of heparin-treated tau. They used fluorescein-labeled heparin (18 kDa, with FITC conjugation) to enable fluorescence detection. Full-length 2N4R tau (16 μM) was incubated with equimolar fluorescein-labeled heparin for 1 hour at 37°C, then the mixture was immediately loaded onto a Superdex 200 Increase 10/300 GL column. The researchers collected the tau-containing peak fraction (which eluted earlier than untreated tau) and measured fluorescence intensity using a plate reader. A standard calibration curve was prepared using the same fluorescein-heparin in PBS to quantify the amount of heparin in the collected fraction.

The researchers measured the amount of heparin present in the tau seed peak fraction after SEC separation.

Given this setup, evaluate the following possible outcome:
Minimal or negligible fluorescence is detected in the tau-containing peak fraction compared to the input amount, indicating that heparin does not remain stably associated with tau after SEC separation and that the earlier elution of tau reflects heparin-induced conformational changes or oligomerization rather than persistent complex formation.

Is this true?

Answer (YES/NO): YES